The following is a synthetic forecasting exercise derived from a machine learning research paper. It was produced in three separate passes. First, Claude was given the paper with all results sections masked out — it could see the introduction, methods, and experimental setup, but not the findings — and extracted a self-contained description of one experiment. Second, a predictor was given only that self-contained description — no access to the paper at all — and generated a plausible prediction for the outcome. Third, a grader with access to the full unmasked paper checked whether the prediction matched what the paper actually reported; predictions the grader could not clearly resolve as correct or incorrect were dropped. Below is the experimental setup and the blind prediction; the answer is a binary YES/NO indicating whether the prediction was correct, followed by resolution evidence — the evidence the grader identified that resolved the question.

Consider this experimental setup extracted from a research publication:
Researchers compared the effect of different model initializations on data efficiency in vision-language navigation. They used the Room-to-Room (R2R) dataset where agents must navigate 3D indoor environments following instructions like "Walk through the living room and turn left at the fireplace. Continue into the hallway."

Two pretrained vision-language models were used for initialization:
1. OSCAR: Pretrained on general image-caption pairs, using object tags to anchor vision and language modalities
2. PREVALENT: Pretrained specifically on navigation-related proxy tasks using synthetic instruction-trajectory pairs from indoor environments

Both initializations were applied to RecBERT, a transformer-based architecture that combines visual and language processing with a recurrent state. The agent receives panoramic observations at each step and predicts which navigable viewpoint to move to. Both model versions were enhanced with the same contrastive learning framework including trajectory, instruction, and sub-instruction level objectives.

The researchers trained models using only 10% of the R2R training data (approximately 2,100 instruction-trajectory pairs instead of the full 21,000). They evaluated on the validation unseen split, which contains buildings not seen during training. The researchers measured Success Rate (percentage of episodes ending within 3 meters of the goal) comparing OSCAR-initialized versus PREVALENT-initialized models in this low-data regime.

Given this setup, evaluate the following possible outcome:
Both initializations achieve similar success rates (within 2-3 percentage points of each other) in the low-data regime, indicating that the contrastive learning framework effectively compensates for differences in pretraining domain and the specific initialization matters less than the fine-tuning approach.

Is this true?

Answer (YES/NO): NO